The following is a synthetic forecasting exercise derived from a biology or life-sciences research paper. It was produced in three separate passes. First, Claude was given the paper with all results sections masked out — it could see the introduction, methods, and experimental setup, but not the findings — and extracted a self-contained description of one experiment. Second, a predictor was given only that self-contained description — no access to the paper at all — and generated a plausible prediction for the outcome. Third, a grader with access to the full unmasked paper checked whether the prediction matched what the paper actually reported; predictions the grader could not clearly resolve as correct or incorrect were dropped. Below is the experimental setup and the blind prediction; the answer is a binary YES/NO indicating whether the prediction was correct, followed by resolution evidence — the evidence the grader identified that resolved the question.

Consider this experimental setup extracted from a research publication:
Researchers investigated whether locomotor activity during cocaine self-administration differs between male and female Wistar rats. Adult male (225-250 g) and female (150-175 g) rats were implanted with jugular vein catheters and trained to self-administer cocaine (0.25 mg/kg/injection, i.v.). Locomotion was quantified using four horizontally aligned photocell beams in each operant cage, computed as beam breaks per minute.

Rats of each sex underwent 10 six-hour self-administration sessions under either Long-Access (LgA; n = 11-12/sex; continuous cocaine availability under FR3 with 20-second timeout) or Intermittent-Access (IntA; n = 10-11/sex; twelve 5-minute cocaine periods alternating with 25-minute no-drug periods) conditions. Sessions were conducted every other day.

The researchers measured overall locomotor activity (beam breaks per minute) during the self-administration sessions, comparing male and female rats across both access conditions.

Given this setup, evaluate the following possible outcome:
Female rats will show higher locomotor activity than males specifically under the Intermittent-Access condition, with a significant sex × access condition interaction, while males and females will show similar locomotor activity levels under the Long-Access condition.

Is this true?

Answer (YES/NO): NO